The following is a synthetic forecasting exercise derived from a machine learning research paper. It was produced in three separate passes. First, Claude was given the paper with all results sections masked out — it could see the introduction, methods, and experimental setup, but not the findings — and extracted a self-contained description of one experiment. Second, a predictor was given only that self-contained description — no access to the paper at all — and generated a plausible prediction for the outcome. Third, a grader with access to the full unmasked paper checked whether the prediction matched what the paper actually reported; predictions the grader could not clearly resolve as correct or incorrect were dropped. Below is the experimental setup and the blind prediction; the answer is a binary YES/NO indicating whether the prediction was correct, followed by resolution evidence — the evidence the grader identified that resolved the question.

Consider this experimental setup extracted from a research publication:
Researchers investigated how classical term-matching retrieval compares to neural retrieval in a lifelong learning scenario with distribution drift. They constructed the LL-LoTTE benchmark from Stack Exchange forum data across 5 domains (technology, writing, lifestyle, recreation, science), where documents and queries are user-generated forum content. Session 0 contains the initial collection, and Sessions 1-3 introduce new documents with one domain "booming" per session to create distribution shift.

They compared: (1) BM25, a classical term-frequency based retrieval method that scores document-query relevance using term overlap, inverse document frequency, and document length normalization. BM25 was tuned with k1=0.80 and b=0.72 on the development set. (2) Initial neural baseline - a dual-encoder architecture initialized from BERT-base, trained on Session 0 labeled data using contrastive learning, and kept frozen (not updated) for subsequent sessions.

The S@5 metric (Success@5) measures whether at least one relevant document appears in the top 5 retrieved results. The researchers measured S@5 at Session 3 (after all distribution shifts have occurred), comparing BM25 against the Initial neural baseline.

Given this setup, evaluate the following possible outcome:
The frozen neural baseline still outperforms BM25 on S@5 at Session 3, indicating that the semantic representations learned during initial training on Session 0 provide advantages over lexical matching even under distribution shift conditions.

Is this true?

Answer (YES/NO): NO